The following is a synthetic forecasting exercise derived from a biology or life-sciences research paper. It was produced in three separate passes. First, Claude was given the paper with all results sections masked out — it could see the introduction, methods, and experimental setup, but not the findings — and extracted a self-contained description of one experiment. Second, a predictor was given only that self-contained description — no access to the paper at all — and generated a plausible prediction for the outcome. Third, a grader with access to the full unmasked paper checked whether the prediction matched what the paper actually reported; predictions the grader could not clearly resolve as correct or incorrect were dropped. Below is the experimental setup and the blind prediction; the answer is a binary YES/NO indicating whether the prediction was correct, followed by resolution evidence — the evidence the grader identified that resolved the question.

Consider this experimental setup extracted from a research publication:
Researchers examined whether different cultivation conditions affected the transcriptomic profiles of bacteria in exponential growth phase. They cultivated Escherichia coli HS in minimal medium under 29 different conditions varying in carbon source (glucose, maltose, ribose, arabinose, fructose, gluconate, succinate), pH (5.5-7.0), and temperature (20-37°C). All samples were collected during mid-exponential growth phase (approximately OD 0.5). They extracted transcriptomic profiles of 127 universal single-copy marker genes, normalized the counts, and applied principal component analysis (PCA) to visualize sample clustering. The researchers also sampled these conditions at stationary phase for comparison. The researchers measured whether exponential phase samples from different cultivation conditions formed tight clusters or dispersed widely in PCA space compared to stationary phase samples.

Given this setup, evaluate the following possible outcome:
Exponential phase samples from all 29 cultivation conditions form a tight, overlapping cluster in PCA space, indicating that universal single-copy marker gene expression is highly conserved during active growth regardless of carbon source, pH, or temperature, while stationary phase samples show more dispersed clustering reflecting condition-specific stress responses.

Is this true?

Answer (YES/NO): NO